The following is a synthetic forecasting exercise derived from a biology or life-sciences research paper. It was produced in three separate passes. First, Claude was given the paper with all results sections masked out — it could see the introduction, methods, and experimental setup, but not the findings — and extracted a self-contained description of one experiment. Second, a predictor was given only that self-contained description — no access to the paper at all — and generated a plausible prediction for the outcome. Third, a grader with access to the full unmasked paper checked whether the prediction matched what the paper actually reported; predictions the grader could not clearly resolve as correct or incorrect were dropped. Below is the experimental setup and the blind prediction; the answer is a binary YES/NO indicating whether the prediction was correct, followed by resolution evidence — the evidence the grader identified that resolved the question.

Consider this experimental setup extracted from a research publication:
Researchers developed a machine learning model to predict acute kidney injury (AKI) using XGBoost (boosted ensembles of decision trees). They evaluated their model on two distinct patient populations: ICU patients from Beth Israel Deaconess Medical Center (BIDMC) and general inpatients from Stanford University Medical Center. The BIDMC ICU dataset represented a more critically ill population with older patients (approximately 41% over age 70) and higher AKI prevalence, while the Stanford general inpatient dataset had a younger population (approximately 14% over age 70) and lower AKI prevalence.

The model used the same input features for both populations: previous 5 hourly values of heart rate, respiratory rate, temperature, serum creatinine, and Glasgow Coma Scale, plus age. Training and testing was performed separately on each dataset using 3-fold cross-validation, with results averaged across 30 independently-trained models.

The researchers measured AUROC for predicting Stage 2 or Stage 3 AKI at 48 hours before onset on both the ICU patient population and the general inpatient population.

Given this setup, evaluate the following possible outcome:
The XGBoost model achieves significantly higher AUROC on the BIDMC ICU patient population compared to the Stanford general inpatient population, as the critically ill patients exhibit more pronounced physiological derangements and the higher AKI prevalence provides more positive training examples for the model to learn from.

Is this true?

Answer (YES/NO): NO